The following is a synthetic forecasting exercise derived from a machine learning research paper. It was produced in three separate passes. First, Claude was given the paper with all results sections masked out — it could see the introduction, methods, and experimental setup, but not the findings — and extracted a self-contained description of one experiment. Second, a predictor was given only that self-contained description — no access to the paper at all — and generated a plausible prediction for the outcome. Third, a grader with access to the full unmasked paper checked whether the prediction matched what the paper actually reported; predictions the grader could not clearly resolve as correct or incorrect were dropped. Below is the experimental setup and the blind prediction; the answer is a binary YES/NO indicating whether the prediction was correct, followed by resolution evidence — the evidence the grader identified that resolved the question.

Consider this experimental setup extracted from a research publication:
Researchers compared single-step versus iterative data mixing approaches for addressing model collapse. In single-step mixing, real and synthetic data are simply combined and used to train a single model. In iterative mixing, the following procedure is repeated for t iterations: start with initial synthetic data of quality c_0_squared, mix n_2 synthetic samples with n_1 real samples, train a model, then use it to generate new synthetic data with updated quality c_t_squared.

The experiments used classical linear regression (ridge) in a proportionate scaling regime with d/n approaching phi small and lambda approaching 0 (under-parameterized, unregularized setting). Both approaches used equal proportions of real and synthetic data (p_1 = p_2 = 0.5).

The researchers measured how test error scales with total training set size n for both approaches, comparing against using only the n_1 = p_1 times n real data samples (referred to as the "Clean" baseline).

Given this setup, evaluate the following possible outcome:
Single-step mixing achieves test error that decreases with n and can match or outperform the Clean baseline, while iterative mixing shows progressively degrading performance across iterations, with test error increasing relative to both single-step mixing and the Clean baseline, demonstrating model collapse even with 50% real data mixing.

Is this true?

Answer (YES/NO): NO